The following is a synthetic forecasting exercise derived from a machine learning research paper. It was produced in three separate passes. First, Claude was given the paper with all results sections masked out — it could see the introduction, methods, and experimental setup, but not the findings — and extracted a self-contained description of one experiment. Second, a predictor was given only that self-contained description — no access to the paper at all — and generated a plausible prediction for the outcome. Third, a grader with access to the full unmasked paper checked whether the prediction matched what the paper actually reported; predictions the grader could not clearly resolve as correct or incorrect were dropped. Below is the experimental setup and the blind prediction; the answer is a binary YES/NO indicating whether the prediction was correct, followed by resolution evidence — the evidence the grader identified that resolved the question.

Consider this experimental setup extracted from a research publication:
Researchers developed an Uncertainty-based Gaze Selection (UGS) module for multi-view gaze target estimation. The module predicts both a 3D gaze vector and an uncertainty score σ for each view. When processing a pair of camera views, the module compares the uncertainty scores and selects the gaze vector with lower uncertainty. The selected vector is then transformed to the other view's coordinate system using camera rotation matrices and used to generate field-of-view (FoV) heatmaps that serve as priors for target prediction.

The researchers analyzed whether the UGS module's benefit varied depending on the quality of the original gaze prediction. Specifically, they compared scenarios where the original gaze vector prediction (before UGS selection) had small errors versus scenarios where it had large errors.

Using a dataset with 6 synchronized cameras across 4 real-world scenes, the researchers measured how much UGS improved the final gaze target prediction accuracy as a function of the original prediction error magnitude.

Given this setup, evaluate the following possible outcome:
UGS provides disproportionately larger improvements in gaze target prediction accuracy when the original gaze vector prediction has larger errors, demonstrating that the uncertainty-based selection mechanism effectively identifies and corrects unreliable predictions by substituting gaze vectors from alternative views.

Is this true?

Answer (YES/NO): YES